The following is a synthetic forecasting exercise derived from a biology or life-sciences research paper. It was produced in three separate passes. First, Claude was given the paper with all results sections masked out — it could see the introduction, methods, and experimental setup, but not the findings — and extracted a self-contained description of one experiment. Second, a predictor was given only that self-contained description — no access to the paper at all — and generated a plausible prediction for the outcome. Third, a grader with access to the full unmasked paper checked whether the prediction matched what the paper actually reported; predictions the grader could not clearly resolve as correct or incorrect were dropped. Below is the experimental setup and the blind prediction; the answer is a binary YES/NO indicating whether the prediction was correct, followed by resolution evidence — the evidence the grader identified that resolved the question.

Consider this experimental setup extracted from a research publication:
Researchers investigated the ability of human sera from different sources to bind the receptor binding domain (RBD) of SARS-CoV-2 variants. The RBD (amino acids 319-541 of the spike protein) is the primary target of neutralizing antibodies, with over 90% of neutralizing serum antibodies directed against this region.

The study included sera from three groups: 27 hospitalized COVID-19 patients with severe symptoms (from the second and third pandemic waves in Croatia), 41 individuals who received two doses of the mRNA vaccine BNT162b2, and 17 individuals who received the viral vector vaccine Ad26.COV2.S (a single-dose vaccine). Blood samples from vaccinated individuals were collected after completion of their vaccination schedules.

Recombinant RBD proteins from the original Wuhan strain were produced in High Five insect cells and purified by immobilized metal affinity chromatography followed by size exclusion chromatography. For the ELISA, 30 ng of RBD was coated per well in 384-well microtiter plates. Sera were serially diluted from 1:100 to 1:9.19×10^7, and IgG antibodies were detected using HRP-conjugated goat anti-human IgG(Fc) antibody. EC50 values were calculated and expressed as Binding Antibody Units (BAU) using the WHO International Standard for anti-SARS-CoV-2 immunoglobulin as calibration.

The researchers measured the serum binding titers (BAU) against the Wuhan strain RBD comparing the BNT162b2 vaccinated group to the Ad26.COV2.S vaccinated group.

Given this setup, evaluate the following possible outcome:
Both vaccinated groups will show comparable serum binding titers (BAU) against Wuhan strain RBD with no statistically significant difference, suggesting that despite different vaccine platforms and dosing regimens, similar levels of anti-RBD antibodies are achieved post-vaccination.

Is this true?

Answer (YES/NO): NO